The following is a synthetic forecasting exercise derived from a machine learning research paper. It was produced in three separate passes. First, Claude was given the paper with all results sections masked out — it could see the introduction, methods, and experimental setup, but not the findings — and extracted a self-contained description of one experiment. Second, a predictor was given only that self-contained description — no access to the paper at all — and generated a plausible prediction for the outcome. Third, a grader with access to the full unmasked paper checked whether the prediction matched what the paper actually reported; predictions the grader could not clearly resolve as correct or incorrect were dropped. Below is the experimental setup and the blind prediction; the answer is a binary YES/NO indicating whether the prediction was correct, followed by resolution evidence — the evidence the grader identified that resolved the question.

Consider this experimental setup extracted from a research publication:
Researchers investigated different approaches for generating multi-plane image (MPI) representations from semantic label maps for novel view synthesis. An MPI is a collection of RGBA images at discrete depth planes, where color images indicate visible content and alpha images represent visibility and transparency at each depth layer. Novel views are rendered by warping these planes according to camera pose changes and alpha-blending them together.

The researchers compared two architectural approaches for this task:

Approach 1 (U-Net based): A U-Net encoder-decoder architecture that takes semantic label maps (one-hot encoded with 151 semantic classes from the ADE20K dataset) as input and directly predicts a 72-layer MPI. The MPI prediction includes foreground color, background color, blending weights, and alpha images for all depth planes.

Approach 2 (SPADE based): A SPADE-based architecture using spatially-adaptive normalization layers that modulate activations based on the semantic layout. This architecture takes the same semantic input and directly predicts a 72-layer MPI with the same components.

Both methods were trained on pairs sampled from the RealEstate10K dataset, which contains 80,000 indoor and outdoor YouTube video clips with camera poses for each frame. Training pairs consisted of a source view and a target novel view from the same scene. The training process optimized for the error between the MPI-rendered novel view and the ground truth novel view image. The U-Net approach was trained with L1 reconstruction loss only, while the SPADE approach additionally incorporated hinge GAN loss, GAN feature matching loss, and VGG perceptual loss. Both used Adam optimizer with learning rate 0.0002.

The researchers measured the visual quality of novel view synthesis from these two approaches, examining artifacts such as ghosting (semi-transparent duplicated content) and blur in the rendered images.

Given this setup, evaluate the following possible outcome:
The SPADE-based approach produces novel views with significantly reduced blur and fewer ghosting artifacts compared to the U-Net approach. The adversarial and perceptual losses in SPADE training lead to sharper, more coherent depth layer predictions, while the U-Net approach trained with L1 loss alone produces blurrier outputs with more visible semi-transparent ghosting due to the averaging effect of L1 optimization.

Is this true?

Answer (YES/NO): NO